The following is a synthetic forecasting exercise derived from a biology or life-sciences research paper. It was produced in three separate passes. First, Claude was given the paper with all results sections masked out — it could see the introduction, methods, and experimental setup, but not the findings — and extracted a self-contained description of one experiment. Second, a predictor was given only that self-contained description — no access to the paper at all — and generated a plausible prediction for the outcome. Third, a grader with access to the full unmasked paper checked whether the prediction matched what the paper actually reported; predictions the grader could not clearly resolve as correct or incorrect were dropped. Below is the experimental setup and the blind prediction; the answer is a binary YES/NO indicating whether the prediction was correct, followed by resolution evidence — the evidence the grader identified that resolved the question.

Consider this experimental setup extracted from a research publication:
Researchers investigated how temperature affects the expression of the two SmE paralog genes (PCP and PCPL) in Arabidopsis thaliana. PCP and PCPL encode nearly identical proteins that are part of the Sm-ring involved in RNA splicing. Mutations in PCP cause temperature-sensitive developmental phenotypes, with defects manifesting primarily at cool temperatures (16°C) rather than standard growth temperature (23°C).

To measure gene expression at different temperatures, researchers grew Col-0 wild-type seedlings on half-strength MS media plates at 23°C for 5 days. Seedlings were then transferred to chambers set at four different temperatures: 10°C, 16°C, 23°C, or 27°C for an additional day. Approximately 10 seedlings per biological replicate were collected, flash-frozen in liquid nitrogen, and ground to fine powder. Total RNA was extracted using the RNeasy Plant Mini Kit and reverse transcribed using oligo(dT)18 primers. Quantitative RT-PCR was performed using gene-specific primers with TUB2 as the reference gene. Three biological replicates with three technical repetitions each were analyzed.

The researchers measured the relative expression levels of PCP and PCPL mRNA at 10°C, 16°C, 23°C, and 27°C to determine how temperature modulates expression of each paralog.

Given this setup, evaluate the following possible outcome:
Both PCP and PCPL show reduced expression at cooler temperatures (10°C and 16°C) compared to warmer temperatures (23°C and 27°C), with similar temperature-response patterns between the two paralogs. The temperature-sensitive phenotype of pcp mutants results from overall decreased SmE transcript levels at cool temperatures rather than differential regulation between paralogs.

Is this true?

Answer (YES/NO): NO